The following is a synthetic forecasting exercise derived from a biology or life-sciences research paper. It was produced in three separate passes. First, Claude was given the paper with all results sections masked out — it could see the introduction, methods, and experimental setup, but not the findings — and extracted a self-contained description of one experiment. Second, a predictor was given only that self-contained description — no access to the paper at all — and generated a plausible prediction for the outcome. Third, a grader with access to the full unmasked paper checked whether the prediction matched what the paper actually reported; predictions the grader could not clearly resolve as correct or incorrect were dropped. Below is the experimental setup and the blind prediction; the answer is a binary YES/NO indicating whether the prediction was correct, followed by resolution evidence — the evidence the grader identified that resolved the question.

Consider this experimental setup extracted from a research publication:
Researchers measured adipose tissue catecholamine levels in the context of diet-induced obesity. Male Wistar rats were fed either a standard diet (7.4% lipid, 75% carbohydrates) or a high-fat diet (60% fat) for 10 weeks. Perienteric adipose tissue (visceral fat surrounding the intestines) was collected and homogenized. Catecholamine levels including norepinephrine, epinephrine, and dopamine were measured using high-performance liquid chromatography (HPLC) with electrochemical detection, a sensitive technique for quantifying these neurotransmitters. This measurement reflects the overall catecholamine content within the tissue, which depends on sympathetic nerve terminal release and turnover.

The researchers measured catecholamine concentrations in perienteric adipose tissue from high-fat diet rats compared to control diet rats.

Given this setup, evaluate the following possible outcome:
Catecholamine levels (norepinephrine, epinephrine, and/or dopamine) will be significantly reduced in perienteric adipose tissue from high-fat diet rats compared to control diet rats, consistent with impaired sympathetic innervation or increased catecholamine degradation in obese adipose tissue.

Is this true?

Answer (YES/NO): YES